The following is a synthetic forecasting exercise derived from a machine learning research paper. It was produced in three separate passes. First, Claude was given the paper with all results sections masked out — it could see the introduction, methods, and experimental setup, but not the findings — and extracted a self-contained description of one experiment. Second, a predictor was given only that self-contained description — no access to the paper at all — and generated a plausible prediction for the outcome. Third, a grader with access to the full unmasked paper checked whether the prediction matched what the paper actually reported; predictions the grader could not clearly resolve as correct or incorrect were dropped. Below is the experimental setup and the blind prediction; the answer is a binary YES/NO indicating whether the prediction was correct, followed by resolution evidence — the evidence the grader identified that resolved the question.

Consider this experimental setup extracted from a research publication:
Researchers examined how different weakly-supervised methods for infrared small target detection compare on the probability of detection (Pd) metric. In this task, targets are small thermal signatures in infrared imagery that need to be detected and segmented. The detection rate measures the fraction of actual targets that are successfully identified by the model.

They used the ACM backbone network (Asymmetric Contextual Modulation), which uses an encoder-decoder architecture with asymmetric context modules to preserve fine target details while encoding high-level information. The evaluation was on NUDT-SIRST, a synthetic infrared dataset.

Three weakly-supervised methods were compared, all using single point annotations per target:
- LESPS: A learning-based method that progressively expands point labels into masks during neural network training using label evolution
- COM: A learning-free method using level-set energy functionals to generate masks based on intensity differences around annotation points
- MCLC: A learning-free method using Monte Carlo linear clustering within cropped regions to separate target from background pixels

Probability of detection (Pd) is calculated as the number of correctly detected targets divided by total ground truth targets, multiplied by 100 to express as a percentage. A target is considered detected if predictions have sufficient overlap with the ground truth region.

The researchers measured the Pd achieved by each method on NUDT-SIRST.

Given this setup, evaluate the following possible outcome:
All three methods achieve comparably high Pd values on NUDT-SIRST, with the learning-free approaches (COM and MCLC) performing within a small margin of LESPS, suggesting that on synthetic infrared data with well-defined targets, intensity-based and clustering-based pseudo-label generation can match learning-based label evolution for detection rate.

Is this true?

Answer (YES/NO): NO